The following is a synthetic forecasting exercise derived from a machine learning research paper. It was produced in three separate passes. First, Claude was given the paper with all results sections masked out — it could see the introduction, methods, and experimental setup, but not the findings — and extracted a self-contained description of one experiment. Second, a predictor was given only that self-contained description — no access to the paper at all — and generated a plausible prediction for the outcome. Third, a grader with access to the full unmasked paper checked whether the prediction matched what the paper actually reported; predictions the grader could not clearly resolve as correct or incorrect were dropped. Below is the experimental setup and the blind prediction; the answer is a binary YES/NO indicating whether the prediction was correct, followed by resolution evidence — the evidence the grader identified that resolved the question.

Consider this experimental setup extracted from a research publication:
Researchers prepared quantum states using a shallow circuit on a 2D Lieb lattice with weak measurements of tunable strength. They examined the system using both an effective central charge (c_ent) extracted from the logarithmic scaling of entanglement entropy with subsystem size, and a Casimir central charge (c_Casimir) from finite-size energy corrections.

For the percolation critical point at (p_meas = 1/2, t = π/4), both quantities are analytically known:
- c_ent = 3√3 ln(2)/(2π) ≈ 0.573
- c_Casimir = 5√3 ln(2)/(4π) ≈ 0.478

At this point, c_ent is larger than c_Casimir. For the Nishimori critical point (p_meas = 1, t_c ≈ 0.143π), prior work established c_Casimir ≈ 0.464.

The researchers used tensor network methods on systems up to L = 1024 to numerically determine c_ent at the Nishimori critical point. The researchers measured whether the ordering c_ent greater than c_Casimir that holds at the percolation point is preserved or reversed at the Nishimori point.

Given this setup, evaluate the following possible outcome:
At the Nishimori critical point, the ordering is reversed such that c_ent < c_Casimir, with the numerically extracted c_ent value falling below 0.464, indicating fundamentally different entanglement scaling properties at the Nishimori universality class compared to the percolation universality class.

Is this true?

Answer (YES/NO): YES